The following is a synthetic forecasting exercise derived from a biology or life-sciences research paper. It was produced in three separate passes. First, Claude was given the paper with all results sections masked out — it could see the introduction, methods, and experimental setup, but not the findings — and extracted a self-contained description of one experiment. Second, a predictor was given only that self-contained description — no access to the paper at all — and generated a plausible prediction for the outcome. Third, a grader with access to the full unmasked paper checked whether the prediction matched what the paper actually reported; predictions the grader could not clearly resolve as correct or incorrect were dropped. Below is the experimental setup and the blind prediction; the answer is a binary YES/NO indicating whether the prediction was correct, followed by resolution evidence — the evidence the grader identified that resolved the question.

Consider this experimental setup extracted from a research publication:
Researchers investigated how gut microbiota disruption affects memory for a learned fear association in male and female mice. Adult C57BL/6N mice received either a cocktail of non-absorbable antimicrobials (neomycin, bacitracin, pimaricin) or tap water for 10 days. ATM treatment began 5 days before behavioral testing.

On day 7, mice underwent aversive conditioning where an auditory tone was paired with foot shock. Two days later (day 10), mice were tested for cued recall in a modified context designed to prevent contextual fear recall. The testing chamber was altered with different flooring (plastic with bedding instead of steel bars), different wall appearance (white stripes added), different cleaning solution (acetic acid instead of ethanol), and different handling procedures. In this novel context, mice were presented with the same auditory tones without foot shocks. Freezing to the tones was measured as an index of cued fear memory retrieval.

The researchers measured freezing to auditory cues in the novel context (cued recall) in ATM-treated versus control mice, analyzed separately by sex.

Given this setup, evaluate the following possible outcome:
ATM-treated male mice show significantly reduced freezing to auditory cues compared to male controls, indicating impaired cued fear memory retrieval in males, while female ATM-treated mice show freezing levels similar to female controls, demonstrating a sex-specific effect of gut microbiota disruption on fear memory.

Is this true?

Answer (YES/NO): NO